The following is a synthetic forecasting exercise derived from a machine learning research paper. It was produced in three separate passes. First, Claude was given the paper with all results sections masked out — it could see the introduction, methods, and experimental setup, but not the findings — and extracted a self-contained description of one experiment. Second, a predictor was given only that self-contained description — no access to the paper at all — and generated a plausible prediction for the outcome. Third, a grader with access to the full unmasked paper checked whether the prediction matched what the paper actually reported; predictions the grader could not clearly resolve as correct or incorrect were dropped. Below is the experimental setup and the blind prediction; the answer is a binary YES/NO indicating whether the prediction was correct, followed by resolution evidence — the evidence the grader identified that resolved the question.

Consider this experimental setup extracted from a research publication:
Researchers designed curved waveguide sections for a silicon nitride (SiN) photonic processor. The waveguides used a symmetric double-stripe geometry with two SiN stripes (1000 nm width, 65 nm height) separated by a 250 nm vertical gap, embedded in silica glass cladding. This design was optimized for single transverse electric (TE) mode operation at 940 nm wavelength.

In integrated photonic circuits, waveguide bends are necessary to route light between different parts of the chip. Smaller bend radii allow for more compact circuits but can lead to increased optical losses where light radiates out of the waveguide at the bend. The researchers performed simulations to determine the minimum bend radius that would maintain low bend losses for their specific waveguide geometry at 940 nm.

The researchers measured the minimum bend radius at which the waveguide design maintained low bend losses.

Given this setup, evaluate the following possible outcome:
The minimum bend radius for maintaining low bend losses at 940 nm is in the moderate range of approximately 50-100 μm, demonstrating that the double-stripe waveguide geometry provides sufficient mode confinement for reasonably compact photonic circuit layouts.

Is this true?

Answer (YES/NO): NO